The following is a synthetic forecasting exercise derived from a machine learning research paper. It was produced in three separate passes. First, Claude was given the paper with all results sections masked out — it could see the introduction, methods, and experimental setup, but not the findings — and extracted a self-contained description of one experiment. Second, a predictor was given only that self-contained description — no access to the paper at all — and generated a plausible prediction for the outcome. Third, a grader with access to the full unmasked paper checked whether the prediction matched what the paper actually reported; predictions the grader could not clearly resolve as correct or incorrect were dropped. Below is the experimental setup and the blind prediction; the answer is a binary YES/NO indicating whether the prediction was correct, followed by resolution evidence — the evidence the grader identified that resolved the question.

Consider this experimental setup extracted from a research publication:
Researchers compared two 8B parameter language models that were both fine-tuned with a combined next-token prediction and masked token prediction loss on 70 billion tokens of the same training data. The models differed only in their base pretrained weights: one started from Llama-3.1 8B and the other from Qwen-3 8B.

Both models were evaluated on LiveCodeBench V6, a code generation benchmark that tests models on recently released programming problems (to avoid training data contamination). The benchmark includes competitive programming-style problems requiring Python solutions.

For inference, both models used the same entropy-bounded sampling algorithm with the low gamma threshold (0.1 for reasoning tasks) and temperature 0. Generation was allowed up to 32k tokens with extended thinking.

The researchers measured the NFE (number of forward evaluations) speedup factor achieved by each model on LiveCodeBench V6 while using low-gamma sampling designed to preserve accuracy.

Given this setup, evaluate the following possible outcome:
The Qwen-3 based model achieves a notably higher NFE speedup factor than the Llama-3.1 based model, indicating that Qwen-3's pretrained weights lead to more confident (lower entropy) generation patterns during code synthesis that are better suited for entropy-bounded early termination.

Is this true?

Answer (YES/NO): NO